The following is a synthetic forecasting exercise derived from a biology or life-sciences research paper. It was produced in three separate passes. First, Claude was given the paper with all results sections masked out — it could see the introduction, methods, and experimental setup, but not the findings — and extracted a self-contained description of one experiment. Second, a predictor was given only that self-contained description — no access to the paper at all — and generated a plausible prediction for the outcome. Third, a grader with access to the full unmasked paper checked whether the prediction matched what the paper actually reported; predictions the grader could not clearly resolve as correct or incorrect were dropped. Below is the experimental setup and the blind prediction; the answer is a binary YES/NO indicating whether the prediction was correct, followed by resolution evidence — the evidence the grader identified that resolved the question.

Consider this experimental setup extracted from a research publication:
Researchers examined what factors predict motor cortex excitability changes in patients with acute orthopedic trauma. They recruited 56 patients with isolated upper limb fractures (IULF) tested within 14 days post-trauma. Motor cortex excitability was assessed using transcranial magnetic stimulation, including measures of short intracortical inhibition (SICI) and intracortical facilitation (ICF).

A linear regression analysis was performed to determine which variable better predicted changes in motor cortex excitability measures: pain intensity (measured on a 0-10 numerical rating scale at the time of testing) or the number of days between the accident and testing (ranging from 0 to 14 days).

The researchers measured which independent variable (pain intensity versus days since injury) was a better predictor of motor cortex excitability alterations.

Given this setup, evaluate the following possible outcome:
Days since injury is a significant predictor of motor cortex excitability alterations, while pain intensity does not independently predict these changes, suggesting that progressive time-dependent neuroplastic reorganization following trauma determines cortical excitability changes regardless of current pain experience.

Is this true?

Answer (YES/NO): NO